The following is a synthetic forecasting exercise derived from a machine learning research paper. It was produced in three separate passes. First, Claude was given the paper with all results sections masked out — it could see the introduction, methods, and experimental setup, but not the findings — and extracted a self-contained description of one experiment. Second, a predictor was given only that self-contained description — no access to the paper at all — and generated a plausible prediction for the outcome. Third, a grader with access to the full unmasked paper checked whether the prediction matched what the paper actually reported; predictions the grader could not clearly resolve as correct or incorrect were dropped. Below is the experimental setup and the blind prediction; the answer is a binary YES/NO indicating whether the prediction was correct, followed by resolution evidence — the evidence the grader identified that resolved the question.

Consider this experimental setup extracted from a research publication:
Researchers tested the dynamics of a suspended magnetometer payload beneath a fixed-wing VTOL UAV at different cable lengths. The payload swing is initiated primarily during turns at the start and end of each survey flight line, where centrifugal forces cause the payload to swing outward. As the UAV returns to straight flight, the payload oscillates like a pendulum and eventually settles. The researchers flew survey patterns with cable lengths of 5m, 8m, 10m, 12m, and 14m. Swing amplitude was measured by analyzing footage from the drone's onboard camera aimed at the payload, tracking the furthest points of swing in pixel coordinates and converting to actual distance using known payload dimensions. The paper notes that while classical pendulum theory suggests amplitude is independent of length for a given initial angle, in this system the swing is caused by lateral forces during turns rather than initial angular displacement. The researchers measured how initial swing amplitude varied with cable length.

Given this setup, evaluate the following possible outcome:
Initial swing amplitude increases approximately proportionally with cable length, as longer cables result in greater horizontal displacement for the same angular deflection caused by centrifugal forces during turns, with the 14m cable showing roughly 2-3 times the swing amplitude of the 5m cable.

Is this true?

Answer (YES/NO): NO